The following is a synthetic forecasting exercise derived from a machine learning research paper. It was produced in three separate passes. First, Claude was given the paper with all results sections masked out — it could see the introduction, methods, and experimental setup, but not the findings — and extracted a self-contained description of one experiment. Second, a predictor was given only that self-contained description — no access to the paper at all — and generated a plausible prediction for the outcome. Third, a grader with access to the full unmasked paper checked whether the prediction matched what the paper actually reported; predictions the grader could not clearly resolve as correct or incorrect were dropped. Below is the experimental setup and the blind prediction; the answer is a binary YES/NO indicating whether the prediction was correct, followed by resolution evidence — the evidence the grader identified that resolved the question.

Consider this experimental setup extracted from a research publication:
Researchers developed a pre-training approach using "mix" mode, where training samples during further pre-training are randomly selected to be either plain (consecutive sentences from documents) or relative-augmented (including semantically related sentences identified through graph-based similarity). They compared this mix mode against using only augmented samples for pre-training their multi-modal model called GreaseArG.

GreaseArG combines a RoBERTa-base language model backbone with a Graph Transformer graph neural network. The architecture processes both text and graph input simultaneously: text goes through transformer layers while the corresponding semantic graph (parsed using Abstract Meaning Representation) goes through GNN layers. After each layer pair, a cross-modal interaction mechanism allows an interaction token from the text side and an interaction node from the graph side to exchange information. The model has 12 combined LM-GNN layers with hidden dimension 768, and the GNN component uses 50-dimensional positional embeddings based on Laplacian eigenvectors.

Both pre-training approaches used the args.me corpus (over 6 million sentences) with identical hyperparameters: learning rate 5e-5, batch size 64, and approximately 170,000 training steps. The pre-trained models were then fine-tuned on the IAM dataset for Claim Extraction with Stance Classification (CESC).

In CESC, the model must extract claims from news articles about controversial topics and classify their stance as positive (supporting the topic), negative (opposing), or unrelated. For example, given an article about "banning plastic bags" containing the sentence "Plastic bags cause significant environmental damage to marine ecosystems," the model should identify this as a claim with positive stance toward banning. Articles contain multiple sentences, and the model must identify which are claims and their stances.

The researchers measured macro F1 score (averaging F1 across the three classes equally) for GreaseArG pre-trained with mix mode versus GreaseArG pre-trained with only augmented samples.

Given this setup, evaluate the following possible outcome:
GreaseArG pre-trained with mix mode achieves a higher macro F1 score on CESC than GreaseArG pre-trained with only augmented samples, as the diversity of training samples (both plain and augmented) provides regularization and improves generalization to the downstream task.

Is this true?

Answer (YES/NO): YES